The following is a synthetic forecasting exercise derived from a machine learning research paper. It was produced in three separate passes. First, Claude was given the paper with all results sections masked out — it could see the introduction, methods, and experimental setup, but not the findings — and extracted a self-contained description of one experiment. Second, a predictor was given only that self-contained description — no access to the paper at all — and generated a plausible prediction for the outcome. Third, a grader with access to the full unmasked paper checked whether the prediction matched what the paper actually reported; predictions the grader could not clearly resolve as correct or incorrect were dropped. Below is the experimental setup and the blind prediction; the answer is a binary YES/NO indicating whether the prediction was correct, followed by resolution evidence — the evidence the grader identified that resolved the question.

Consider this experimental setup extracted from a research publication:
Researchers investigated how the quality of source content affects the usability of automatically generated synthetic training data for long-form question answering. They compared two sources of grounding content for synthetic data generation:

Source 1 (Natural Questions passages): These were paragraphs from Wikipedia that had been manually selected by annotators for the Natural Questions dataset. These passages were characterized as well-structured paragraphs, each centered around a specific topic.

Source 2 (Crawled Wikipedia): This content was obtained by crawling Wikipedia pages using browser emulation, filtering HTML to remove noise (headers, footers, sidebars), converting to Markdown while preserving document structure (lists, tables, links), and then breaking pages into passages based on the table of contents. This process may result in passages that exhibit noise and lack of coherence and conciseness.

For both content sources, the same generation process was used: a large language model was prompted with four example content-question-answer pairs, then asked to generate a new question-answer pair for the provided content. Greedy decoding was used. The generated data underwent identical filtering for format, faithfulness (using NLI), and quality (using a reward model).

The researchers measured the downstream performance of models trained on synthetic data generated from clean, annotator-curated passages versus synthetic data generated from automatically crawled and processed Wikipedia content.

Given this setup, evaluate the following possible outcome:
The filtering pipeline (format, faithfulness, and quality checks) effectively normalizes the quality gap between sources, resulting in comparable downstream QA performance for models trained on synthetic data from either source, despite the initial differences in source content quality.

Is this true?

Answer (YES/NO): NO